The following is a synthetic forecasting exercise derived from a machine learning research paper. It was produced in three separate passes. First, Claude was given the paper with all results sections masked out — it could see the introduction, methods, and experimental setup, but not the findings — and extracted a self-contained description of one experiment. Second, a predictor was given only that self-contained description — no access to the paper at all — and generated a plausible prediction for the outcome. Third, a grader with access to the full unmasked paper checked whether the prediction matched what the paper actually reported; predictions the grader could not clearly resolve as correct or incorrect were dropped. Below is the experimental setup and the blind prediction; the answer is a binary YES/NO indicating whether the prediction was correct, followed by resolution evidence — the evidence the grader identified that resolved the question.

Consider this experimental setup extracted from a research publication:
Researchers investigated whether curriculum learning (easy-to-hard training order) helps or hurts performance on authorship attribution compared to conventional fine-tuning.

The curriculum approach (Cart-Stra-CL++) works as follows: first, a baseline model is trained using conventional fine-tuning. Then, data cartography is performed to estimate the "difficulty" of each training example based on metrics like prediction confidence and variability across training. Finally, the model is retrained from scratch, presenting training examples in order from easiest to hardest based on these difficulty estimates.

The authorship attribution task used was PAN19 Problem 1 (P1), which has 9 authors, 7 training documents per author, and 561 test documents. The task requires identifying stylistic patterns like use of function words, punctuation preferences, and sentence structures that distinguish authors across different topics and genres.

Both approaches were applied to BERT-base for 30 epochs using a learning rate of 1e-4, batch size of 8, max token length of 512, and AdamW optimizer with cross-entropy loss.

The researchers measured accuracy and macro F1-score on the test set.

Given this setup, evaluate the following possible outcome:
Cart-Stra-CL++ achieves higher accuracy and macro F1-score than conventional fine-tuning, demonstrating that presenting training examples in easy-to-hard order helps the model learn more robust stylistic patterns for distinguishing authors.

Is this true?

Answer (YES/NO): NO